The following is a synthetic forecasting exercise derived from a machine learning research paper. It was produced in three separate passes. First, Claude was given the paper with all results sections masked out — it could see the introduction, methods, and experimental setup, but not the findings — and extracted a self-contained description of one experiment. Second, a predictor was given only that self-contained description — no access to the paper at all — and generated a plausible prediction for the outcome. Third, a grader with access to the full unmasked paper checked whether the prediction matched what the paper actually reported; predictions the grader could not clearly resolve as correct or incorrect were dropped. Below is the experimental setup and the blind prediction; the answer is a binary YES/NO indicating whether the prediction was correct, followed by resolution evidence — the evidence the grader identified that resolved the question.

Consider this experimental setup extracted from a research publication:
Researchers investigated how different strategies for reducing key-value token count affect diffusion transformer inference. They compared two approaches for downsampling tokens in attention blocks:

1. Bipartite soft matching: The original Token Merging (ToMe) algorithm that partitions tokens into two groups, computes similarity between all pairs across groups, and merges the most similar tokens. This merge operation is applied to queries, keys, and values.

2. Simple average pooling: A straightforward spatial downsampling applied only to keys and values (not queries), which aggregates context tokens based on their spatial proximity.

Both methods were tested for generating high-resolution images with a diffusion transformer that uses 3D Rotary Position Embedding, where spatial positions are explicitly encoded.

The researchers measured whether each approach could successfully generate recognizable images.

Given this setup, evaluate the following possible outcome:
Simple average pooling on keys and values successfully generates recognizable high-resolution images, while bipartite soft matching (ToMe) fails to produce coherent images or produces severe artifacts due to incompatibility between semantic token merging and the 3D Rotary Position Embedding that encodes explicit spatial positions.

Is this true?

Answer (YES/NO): YES